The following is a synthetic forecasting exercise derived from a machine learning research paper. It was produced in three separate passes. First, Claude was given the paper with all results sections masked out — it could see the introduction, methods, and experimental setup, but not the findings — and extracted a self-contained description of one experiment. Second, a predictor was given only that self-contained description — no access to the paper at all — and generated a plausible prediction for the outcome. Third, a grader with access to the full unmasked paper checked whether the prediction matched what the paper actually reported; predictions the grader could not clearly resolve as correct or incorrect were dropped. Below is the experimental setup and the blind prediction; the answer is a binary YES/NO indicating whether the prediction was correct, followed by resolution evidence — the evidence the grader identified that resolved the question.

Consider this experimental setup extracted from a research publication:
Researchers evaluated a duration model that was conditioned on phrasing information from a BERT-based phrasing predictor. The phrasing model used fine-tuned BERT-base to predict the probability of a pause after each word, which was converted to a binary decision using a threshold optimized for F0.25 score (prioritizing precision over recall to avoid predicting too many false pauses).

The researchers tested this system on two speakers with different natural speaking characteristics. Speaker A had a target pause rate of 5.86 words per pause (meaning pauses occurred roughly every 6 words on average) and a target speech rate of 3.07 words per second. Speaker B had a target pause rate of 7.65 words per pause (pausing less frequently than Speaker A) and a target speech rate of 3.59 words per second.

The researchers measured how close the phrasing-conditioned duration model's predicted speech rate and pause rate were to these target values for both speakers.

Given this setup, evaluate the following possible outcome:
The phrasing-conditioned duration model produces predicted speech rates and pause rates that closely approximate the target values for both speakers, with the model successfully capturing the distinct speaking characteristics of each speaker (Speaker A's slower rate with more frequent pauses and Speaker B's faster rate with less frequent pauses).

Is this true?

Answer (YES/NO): YES